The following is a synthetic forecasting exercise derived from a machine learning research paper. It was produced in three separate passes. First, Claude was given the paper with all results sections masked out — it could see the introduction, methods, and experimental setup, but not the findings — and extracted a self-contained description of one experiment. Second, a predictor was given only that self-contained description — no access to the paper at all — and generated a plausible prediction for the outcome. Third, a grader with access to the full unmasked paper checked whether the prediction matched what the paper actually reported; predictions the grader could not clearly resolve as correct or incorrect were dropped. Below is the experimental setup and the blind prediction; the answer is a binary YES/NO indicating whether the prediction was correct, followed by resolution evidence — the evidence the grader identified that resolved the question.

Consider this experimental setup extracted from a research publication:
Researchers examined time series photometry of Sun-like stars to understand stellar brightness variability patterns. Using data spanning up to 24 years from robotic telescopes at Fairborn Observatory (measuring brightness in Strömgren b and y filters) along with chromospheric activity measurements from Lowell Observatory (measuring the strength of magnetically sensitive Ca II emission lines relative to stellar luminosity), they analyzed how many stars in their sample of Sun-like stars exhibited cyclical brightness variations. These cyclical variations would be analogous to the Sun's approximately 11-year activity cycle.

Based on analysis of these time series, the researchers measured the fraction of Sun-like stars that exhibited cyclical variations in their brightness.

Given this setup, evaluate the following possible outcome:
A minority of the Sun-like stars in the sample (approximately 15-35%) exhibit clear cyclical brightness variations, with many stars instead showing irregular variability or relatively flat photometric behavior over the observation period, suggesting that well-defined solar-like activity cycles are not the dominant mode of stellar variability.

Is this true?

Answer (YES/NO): YES